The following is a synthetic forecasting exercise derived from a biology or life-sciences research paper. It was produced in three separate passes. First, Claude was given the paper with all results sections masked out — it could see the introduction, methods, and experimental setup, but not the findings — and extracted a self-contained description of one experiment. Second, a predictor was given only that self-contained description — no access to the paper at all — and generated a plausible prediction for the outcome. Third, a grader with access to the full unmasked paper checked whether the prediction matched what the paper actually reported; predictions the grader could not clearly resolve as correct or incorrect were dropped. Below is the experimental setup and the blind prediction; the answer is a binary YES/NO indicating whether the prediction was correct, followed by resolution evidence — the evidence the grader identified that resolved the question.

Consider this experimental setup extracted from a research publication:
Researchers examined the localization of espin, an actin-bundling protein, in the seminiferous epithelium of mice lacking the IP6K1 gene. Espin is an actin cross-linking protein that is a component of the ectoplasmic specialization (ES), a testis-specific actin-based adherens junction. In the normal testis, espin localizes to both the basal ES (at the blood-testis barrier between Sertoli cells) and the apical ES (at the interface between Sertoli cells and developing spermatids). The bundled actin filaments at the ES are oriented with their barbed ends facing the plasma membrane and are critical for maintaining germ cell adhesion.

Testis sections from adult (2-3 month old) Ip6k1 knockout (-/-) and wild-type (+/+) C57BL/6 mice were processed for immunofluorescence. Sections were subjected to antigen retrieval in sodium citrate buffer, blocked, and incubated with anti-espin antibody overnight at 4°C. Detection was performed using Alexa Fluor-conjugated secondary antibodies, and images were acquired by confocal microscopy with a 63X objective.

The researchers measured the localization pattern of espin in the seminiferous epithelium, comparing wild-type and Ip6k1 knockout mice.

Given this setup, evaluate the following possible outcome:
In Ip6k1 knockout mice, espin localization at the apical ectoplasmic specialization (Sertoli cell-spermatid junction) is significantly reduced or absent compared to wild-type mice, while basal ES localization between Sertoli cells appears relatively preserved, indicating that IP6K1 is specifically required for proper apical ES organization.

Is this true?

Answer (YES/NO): NO